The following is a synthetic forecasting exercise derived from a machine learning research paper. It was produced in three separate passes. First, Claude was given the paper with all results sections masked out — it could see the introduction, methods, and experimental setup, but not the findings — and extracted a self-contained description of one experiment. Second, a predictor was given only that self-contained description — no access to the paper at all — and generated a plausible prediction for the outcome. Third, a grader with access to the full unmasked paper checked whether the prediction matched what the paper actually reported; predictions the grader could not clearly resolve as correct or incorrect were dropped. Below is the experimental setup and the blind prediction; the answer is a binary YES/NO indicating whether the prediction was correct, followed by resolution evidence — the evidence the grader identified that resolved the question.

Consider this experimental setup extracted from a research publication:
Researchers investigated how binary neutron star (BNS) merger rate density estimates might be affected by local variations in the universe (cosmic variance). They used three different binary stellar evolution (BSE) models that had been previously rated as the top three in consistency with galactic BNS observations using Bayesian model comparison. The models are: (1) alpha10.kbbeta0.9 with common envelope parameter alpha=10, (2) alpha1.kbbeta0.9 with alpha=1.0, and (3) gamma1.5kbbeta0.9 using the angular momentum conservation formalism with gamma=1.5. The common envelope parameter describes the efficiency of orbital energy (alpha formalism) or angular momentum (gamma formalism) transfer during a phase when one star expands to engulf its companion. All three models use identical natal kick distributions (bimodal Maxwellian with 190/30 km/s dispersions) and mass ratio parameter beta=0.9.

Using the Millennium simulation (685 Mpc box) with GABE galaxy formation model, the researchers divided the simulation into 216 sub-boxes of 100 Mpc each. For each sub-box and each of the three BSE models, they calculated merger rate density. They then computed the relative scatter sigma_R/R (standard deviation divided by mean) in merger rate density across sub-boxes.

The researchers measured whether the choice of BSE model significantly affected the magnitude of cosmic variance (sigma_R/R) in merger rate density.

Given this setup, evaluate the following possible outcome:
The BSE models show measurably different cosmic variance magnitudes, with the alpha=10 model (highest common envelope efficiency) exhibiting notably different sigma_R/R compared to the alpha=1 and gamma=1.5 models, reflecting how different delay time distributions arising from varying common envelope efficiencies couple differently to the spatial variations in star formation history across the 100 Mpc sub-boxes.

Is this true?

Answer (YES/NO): NO